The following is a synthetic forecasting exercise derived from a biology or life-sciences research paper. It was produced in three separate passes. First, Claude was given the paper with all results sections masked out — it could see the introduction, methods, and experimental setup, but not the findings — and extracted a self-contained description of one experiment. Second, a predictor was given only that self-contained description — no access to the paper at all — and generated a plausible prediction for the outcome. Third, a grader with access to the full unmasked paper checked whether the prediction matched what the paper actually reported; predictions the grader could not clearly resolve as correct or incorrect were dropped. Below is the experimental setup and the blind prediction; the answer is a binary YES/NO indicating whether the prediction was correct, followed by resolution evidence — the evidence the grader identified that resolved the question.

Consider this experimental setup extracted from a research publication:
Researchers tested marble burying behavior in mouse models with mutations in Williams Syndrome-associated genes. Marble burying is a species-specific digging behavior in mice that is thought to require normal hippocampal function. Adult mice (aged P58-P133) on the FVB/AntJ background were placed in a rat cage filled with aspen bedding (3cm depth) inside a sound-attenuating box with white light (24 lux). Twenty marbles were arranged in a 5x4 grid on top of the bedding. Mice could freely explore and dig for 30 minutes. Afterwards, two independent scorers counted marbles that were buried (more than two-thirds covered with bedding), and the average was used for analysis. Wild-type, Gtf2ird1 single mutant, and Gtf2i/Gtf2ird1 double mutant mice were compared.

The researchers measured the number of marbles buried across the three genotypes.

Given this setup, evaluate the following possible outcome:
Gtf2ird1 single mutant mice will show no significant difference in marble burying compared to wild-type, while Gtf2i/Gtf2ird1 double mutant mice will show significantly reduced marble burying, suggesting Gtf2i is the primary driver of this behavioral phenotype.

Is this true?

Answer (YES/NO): NO